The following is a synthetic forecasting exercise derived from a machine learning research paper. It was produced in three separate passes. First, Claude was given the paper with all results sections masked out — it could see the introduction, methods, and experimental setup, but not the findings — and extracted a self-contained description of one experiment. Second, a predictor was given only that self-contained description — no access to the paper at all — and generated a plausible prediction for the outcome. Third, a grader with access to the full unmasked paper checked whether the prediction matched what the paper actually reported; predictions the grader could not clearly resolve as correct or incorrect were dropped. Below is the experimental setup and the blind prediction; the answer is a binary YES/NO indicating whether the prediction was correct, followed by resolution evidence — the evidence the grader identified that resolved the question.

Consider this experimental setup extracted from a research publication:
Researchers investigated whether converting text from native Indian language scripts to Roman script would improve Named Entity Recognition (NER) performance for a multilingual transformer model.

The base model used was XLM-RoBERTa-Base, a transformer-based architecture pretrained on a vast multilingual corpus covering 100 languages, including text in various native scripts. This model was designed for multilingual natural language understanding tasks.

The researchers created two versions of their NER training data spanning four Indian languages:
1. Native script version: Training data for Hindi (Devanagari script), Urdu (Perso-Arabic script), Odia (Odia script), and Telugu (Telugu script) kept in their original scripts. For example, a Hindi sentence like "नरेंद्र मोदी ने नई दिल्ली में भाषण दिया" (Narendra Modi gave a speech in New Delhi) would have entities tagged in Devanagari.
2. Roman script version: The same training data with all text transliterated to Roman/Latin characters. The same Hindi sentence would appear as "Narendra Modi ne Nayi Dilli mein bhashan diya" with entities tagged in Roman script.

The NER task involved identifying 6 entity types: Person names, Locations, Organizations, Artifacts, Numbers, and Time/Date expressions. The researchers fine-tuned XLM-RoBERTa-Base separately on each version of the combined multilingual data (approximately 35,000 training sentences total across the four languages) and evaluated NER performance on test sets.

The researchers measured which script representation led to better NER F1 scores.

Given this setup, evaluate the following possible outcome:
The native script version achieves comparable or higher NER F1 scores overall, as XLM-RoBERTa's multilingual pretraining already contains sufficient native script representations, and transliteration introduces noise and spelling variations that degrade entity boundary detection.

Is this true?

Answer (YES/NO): YES